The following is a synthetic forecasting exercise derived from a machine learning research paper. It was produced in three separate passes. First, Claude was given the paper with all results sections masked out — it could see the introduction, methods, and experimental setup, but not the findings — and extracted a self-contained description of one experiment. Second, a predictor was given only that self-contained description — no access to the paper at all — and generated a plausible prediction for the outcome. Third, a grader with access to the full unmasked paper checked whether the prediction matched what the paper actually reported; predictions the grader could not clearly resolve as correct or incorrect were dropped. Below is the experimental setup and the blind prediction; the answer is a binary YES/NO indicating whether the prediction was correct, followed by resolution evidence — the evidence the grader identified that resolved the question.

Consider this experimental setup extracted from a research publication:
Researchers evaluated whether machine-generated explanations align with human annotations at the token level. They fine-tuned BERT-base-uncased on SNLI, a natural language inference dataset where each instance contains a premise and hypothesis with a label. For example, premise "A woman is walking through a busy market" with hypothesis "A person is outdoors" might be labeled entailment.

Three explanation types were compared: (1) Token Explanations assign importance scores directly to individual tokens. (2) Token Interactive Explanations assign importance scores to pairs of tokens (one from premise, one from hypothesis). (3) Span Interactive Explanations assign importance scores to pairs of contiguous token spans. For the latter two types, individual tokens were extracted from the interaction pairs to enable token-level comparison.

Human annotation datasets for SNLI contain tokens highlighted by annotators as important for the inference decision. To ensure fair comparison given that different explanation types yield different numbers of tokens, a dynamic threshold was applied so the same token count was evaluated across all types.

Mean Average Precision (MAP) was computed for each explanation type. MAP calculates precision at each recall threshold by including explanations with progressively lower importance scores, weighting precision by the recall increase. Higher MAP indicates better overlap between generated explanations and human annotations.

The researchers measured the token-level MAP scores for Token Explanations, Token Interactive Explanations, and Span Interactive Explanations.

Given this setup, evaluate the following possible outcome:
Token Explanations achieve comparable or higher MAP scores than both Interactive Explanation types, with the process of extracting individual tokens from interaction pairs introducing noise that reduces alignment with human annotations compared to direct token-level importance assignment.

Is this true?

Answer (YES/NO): NO